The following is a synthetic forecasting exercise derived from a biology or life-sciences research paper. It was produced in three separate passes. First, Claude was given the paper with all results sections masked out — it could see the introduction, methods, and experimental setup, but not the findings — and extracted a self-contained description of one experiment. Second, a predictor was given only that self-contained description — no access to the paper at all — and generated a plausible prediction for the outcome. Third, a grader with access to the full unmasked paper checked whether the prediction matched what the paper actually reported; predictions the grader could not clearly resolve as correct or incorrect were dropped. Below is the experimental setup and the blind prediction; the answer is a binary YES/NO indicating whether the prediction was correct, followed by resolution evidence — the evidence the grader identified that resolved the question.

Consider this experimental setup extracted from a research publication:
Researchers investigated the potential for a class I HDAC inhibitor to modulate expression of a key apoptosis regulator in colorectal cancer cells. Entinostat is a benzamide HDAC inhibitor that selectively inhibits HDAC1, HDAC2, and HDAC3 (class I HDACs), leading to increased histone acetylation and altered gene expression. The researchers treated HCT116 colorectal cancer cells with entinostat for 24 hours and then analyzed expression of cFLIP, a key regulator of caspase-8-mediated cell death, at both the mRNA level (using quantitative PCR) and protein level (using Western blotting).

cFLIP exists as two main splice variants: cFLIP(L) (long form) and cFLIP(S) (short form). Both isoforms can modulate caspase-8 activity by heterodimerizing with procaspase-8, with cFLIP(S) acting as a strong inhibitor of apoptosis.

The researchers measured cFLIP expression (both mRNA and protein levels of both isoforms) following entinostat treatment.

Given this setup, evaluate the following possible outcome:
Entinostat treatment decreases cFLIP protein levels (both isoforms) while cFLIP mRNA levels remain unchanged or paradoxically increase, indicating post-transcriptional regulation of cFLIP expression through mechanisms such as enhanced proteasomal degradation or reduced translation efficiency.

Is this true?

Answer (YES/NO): YES